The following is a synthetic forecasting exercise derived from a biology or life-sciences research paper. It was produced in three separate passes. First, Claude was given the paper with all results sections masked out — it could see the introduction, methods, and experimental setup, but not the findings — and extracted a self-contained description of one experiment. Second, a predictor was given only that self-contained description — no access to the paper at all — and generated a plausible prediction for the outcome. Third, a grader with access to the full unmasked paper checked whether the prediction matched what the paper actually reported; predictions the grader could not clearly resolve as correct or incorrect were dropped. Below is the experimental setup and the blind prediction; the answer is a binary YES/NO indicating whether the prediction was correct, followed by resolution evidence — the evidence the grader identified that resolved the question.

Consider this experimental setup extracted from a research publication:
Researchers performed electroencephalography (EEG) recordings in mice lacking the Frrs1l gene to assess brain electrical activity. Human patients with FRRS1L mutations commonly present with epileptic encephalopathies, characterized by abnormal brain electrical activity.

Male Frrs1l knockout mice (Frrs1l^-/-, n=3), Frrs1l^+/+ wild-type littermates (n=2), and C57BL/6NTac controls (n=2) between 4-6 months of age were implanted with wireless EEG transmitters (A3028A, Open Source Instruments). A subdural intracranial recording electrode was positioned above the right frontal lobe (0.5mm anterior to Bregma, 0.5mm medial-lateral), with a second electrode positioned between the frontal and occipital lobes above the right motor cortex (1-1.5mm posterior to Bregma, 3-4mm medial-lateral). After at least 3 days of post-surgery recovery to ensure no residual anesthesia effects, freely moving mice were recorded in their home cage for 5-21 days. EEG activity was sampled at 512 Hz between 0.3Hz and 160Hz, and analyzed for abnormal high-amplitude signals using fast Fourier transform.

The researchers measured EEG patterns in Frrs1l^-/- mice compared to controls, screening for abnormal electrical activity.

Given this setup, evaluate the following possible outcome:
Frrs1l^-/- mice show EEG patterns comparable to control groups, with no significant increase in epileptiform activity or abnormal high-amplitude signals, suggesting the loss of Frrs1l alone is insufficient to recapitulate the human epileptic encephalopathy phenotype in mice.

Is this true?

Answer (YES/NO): NO